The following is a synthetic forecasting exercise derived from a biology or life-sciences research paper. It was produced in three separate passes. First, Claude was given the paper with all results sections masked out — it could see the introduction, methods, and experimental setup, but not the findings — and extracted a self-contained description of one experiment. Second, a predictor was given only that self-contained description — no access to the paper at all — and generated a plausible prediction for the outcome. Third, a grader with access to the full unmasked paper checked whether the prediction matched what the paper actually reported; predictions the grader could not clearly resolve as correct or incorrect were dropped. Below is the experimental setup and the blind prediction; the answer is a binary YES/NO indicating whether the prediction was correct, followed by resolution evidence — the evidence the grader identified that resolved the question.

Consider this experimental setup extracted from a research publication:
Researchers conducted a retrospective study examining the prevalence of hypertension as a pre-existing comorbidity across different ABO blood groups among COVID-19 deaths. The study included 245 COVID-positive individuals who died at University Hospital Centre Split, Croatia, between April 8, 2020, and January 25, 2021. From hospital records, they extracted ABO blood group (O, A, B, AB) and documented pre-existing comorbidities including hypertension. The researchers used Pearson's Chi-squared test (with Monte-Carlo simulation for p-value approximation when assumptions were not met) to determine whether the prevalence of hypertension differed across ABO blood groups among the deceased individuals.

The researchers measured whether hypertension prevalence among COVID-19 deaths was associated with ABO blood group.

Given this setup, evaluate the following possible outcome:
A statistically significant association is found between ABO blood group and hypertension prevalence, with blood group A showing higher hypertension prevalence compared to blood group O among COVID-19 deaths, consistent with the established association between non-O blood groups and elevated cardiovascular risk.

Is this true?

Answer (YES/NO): NO